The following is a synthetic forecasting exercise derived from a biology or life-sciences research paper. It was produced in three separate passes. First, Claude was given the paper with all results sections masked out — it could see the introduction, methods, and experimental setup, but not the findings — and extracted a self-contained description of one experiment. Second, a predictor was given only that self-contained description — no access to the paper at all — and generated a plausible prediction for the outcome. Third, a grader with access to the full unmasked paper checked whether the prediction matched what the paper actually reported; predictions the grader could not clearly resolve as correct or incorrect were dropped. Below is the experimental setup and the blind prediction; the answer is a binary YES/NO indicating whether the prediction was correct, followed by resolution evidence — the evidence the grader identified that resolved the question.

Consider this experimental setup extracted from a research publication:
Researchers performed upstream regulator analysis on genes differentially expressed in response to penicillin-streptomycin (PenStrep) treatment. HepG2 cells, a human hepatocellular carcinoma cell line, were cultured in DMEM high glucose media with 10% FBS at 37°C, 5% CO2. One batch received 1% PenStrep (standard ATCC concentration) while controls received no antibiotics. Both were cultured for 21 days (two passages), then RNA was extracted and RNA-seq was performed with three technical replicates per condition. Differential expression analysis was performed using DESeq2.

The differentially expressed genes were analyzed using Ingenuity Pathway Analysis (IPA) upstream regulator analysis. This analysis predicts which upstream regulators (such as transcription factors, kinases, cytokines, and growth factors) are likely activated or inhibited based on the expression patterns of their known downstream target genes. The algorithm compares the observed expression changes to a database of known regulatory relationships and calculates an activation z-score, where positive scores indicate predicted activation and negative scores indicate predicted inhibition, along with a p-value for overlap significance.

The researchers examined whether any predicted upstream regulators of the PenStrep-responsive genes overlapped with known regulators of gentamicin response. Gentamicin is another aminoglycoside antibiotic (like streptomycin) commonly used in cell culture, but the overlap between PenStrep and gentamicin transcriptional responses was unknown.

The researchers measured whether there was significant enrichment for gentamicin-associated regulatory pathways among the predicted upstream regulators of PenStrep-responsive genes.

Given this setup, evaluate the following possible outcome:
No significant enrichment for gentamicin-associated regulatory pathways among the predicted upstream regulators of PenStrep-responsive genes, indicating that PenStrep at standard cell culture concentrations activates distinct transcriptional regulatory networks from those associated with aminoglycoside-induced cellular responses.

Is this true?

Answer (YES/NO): NO